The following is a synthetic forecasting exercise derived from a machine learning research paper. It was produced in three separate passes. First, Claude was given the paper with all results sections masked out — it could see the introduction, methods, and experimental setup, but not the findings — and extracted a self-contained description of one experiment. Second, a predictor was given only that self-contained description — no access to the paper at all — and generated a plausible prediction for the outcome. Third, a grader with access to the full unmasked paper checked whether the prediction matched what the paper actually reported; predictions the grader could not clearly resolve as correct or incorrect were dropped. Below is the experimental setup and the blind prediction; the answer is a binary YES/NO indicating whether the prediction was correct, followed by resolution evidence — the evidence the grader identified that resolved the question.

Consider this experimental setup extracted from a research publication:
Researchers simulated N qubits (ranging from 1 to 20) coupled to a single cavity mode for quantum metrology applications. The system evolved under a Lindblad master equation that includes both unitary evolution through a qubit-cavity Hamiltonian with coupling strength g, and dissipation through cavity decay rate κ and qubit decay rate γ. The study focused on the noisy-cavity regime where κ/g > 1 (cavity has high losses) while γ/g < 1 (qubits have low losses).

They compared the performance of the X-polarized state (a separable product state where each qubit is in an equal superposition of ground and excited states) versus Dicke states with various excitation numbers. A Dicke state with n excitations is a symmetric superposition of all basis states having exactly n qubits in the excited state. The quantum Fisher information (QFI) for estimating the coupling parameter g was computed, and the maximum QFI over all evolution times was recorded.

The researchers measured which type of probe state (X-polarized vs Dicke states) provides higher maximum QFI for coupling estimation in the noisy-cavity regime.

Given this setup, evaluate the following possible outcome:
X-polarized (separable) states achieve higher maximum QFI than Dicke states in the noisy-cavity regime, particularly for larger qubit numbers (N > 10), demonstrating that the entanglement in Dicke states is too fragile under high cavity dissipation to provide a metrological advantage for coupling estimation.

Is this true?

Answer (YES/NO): NO